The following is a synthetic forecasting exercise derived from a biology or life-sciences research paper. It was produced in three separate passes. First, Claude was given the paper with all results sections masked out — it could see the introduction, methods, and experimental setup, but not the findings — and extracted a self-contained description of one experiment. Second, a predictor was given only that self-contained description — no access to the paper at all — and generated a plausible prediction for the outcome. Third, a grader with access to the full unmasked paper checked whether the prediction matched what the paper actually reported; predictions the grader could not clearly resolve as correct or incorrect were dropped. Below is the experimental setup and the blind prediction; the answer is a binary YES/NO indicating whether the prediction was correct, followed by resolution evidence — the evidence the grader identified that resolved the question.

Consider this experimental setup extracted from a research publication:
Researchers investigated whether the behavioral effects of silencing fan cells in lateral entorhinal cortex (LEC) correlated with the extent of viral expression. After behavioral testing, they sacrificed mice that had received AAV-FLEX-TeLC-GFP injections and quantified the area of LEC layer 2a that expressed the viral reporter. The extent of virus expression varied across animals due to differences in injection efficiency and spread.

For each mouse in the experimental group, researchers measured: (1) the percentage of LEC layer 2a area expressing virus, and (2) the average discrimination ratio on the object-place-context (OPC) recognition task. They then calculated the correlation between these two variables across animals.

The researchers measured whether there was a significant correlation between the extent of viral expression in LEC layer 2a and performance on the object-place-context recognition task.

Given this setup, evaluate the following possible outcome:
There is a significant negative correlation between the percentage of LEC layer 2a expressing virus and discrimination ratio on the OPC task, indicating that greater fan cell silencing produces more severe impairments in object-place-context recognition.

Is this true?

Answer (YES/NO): YES